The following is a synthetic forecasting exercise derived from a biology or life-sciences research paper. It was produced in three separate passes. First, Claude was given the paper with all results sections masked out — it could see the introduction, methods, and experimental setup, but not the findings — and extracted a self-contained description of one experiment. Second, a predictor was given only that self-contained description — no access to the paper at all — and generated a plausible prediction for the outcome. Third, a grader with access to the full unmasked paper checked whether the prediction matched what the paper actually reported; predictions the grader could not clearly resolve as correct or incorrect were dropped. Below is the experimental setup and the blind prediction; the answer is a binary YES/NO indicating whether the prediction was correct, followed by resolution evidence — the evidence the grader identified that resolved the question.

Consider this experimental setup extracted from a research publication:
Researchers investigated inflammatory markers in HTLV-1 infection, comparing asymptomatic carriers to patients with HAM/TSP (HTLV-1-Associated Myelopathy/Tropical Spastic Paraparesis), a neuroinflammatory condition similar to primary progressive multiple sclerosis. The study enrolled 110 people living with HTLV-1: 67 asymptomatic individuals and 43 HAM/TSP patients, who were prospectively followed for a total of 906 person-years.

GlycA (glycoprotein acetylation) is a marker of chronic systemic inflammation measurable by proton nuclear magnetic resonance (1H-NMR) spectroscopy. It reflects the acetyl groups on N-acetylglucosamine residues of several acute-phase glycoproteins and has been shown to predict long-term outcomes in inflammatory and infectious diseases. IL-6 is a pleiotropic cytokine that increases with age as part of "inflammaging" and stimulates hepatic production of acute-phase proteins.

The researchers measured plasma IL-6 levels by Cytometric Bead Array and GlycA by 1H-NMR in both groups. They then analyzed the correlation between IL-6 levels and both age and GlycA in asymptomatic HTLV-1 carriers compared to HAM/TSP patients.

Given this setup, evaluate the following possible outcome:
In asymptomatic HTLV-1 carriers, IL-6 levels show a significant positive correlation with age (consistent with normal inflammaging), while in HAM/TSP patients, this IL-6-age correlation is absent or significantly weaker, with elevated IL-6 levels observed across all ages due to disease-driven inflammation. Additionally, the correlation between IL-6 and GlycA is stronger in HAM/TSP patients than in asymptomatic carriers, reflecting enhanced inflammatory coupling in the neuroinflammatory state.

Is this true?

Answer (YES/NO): NO